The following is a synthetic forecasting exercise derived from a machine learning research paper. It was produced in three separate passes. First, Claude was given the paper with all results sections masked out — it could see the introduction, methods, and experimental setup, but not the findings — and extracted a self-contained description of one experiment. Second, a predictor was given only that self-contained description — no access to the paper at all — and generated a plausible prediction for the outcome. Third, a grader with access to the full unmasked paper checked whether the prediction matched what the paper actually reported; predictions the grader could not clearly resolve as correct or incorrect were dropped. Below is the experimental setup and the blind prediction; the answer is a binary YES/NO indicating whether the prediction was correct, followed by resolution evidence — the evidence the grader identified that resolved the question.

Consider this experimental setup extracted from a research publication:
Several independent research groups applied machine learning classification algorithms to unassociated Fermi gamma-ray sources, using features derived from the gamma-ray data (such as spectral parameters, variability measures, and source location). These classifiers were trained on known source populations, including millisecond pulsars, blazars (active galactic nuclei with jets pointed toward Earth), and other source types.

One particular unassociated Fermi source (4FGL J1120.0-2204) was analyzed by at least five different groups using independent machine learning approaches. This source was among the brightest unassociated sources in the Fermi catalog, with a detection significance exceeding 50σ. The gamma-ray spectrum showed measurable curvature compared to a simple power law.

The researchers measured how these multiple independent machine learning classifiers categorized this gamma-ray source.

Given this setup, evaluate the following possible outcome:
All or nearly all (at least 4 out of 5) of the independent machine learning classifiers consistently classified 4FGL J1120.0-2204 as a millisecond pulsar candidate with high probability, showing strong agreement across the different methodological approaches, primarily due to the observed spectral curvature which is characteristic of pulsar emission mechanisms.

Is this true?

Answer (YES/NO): YES